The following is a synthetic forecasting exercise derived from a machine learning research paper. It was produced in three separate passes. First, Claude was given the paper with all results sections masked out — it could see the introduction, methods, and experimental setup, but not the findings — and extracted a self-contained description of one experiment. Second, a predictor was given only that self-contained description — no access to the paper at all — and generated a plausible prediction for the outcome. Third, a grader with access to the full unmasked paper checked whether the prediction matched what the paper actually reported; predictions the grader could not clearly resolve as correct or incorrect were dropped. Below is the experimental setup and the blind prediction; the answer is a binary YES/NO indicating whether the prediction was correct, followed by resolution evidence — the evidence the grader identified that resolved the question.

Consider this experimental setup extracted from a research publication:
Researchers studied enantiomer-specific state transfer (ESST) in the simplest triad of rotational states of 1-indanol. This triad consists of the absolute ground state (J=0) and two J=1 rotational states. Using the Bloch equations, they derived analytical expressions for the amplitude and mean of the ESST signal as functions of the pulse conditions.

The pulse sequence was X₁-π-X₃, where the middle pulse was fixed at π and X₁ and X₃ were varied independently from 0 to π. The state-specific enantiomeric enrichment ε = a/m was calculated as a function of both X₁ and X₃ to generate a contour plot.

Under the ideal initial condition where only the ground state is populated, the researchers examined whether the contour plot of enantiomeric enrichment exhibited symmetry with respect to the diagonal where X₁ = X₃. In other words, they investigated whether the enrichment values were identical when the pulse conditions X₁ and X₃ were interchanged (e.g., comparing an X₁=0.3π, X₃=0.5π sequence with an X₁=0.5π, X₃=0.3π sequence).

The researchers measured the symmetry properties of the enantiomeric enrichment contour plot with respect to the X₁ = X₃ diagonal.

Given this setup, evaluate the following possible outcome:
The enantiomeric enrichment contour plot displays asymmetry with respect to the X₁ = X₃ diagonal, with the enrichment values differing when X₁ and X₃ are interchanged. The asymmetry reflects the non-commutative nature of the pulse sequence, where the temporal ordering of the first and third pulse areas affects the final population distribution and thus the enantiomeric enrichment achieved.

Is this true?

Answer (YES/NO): NO